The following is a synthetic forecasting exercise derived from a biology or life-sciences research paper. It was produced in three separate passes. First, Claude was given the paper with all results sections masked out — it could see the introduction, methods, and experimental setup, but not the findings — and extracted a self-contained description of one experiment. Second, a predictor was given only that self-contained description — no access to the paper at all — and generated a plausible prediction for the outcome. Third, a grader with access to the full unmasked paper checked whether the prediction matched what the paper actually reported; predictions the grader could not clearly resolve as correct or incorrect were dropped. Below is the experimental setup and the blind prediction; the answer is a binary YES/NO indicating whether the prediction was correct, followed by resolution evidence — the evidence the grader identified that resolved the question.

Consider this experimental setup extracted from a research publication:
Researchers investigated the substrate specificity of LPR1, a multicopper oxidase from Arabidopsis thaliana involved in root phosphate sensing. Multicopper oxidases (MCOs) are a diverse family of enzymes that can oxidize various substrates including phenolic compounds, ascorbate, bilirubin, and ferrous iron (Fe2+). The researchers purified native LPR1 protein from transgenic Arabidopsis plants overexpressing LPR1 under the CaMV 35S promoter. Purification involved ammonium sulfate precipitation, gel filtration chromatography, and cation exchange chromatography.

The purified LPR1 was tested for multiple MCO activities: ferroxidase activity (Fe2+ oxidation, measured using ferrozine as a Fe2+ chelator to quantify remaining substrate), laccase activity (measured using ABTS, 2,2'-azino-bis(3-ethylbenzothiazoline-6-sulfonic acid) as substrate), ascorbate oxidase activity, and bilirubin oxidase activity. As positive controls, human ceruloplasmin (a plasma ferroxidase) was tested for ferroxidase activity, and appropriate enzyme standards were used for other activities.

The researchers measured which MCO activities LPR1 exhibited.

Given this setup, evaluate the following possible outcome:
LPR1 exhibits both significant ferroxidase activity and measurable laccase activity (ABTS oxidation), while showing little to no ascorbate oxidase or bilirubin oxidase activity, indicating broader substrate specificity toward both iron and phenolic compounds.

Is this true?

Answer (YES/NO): NO